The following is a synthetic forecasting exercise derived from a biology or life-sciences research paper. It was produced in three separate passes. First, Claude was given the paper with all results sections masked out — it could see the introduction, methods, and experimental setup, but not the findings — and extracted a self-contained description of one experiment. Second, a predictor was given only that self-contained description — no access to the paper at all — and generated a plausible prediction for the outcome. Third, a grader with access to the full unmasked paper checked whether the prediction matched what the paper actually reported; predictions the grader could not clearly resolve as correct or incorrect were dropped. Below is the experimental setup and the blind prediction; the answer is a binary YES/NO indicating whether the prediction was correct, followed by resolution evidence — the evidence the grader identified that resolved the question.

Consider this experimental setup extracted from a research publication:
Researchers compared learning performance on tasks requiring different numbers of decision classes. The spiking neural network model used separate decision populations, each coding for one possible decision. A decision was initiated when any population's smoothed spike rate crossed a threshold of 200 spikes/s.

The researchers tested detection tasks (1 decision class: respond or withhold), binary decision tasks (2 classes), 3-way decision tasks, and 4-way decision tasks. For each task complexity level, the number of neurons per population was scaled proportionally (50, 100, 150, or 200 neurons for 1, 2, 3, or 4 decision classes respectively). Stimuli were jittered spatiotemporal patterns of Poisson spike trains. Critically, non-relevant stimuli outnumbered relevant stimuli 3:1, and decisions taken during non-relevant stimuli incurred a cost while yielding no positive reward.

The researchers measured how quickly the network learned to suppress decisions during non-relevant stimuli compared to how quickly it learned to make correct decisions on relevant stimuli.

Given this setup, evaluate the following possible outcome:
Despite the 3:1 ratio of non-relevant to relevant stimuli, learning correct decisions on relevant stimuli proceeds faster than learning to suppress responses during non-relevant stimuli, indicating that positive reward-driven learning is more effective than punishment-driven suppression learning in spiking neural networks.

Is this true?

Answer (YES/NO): NO